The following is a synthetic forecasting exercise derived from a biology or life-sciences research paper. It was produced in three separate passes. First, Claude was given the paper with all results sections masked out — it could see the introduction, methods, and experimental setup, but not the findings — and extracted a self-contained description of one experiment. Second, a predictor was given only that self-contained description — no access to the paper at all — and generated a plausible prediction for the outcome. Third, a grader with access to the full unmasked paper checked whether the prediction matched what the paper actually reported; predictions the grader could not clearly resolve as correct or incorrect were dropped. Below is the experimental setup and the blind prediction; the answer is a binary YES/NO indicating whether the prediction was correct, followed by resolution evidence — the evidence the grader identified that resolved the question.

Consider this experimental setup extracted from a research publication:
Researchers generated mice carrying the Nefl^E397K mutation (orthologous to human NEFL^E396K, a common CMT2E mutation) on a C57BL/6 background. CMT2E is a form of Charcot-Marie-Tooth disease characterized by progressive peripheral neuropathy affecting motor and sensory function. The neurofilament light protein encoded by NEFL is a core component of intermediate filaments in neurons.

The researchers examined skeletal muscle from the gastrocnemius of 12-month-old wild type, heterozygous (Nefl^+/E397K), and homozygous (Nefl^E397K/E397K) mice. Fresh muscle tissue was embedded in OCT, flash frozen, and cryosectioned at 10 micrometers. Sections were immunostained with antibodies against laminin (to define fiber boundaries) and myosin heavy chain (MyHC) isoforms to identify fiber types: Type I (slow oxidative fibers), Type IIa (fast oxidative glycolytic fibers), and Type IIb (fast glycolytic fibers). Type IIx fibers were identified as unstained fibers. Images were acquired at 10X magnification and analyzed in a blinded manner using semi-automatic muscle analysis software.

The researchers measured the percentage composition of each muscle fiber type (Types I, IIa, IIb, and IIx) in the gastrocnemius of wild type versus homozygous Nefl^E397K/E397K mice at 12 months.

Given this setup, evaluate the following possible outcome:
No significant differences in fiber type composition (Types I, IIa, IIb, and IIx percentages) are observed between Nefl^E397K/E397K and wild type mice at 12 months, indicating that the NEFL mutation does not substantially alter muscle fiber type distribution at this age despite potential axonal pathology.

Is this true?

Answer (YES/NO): YES